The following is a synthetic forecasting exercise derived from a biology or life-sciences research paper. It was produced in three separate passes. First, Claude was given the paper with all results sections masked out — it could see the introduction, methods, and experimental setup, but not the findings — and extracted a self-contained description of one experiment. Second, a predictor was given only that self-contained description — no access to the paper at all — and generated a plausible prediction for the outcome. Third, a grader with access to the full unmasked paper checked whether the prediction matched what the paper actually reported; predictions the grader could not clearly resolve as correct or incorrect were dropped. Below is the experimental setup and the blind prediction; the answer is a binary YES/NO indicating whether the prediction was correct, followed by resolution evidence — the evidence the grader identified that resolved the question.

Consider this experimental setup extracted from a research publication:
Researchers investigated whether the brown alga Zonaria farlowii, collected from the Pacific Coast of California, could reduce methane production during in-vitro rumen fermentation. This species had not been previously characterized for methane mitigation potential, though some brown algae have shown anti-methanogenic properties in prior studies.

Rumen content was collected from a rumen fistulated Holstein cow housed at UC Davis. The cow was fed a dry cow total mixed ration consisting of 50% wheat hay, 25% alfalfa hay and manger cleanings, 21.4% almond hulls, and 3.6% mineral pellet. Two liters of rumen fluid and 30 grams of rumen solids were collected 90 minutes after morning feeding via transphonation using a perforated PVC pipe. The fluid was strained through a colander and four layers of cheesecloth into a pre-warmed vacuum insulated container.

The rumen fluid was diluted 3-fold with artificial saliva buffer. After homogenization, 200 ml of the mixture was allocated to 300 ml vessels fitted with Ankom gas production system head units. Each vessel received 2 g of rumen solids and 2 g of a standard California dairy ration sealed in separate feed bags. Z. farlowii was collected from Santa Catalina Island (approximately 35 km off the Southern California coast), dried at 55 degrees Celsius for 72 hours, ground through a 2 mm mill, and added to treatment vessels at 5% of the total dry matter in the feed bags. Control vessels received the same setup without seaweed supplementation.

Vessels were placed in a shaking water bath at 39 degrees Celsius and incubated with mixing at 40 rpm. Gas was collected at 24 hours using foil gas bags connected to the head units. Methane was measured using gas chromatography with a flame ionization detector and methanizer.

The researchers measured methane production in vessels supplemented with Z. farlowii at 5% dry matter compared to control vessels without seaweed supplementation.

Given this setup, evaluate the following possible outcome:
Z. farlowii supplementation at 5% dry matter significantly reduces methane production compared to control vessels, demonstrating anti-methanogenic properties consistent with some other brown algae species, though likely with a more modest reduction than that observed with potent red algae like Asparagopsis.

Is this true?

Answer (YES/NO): YES